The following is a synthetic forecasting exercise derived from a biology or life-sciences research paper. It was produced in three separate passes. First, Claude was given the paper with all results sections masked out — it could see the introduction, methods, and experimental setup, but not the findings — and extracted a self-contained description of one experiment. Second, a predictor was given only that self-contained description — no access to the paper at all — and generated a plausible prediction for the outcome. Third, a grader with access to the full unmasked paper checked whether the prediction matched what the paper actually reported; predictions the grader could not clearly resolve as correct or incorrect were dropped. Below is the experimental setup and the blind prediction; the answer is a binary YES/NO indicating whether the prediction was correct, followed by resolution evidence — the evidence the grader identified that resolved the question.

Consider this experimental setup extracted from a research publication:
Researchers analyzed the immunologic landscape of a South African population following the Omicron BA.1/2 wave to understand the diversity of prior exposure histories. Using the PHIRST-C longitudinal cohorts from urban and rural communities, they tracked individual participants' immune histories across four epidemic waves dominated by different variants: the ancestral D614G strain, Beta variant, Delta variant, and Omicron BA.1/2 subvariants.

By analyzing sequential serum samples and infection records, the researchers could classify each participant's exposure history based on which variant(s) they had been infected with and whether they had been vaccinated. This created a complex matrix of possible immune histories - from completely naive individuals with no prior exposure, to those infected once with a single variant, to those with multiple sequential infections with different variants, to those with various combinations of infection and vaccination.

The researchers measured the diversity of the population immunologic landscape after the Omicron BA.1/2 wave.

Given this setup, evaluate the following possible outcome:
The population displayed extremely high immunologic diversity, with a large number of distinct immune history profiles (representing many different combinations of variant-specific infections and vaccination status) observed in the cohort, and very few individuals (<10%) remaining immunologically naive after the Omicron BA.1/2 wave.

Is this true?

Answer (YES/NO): YES